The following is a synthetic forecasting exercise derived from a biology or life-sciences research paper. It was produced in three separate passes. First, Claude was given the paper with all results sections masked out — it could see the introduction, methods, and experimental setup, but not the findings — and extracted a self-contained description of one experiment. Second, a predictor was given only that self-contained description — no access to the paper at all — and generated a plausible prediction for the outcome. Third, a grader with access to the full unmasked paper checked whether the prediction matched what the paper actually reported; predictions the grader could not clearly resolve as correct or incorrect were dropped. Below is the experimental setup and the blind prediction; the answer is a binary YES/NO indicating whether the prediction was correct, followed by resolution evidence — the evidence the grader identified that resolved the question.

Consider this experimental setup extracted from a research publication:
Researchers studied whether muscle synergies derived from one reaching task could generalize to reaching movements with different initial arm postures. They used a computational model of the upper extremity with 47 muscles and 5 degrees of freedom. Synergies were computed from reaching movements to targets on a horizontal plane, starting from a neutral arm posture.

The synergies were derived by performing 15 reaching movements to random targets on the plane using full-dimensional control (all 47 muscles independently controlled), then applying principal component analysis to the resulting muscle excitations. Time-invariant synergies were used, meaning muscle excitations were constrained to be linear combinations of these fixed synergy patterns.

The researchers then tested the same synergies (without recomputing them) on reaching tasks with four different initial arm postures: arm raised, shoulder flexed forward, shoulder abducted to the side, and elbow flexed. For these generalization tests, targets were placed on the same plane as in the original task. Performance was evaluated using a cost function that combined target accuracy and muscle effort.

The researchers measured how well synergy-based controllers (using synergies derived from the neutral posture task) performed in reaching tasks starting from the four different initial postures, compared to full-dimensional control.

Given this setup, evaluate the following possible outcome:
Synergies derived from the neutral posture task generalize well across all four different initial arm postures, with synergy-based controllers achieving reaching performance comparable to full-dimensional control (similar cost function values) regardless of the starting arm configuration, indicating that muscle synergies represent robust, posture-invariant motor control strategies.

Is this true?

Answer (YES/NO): NO